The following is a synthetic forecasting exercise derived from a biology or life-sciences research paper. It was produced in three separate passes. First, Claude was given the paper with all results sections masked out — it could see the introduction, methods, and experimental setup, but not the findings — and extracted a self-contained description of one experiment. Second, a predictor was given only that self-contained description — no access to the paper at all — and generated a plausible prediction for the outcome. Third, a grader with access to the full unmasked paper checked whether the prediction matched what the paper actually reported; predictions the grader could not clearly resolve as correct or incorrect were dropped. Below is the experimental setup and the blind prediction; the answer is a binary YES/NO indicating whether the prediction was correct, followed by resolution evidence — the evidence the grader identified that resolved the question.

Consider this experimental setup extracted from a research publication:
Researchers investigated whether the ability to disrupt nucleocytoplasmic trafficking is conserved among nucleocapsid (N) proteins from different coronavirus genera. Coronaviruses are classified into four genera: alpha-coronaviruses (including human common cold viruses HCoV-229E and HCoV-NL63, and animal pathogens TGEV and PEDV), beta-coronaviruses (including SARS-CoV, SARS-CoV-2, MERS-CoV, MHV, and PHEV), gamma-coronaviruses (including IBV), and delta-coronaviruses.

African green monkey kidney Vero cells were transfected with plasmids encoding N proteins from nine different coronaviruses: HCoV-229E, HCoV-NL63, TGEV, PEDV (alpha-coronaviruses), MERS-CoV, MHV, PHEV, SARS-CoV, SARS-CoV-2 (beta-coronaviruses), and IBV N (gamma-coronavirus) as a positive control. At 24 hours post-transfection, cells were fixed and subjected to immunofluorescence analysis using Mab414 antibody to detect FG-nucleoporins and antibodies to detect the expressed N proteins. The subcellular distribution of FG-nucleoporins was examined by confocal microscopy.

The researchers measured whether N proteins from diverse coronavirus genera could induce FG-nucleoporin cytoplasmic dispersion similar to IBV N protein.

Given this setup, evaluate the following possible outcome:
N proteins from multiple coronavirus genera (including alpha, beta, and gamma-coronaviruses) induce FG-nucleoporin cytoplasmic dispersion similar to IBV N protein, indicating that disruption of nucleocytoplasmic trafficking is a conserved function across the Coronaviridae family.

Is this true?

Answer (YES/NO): YES